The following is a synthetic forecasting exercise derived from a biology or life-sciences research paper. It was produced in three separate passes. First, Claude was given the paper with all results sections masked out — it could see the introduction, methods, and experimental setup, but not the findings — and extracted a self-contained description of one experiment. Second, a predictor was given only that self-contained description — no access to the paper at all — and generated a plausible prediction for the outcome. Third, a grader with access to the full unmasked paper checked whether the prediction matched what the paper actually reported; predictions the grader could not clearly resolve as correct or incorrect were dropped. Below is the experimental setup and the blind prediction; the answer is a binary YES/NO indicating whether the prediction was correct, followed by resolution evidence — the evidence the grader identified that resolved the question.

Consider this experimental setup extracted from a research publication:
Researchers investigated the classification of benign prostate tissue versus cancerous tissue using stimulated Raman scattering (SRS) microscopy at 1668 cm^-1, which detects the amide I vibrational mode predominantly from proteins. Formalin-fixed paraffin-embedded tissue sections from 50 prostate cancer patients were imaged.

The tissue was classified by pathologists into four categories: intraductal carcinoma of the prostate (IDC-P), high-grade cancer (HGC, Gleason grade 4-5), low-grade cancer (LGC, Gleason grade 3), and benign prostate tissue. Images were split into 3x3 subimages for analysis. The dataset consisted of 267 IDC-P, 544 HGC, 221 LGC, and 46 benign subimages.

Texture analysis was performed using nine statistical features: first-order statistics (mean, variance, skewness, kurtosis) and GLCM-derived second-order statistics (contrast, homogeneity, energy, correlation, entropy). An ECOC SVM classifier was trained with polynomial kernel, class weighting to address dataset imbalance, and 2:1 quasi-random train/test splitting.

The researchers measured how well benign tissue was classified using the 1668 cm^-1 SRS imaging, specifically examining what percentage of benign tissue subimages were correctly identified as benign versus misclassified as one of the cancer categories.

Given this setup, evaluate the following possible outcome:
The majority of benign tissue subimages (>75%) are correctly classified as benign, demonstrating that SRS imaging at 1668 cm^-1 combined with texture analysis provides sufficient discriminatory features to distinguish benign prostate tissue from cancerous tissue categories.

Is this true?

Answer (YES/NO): YES